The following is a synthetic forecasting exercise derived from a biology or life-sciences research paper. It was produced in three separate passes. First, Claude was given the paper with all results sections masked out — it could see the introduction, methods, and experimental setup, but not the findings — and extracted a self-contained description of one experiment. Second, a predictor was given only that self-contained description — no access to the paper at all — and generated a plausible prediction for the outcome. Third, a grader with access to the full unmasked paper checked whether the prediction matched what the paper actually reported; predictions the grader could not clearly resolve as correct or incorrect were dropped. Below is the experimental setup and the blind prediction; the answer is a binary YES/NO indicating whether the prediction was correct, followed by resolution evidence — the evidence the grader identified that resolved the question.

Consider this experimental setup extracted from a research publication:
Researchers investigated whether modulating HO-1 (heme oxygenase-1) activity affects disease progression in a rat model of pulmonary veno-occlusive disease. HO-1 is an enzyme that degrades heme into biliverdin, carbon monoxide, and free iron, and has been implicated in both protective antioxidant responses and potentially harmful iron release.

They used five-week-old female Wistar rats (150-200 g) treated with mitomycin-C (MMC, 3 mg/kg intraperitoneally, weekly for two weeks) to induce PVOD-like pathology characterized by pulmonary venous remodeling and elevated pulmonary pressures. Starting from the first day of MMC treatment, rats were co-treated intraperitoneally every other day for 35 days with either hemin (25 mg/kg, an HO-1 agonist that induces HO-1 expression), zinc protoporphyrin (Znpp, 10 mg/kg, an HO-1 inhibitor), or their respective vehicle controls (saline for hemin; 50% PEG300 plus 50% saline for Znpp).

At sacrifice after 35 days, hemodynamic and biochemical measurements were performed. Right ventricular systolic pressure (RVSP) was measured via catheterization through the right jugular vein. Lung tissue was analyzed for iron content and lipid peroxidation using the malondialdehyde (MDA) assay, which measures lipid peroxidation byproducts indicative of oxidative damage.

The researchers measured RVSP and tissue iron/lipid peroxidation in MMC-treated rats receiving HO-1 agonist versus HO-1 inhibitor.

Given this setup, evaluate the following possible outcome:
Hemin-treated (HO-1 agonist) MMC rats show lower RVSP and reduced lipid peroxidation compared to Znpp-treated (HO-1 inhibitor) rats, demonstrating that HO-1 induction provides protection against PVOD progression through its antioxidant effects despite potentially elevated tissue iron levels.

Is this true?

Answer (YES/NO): NO